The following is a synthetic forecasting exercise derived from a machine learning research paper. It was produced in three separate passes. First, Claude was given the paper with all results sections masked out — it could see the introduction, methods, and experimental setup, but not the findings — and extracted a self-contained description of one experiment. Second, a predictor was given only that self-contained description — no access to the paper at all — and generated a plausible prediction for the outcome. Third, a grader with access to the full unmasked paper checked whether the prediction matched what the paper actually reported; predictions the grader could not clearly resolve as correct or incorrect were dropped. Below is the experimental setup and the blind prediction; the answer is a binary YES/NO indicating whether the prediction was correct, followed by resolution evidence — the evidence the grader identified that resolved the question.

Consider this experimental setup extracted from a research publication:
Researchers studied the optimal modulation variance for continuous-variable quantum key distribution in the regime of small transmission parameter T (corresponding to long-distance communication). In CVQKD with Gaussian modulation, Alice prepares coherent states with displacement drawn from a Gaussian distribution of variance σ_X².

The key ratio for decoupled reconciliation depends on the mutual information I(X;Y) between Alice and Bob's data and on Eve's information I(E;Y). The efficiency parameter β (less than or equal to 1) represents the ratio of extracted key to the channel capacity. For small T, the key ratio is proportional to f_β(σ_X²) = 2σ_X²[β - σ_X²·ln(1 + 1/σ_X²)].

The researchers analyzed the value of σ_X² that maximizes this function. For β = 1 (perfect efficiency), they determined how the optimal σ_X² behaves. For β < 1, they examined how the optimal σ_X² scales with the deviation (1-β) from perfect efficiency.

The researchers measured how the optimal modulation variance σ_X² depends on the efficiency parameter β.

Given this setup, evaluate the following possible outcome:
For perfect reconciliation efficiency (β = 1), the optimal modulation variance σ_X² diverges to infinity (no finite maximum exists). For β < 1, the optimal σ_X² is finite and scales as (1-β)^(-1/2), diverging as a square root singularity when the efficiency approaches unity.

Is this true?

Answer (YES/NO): YES